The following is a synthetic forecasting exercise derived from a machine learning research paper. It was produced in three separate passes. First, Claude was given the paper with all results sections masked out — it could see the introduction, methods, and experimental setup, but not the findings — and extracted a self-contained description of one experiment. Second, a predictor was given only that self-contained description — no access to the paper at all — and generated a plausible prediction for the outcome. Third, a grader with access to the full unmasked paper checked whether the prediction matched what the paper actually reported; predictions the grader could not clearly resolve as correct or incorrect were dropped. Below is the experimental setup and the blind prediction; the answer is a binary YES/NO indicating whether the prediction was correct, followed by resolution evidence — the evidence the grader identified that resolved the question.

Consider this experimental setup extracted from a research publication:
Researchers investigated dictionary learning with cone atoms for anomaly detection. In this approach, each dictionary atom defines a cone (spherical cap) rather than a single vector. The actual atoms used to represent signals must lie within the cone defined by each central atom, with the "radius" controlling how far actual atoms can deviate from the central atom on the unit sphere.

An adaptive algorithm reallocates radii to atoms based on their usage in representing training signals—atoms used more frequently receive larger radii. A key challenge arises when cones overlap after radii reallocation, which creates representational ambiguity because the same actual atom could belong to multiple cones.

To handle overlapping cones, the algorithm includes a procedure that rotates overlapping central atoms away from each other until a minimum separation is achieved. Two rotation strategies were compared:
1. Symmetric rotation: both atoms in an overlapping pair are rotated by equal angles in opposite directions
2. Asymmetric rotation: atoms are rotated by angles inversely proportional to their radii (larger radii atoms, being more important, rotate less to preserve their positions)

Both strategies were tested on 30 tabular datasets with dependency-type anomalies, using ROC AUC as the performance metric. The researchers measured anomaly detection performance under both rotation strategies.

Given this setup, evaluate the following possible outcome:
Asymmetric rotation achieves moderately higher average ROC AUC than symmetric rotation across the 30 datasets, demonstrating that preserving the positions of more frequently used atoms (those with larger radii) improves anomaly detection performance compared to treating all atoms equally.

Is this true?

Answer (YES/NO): NO